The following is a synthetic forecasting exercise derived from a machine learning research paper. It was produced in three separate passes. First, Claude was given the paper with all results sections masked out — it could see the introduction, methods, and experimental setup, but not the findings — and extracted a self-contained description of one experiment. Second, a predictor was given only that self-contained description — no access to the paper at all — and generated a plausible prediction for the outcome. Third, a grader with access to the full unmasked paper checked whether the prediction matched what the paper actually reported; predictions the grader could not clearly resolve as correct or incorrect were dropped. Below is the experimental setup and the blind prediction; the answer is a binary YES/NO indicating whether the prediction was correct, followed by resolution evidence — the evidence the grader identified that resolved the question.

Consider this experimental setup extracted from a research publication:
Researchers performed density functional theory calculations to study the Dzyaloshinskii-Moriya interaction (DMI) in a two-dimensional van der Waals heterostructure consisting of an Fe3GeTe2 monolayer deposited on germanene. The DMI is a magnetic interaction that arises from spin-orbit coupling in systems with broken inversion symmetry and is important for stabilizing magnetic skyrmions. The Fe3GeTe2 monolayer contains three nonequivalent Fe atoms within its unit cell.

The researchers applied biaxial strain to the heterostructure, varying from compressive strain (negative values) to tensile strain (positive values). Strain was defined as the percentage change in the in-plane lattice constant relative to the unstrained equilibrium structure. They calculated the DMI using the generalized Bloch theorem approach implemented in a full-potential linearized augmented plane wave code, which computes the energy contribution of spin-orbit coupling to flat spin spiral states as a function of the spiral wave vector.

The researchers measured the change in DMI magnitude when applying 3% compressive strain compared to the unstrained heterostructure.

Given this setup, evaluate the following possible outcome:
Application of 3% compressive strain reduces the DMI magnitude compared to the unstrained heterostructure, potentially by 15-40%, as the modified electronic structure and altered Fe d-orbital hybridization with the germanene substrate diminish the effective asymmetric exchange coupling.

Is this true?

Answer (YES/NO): NO